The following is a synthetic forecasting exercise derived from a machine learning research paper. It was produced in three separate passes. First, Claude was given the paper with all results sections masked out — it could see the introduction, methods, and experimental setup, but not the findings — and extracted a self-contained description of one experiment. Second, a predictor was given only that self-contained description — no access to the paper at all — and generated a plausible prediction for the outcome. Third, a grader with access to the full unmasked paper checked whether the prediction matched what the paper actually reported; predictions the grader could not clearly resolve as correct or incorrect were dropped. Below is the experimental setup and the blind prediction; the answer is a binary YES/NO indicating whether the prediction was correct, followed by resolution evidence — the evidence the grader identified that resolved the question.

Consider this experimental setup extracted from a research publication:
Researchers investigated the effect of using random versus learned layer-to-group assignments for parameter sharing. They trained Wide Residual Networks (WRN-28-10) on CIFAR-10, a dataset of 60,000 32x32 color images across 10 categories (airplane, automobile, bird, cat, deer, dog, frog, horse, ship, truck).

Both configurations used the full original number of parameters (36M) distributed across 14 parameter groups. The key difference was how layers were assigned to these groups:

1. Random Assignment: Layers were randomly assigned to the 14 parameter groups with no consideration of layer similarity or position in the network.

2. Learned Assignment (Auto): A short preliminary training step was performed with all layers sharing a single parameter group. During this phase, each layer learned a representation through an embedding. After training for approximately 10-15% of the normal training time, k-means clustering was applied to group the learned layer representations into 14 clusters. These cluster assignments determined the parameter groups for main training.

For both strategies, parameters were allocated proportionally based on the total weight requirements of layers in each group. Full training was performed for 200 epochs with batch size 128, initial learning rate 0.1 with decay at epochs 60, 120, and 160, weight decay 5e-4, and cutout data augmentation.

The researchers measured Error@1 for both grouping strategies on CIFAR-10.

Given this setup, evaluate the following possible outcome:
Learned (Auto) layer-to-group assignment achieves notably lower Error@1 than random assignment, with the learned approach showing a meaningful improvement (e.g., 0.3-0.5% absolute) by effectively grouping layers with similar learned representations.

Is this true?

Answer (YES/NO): NO